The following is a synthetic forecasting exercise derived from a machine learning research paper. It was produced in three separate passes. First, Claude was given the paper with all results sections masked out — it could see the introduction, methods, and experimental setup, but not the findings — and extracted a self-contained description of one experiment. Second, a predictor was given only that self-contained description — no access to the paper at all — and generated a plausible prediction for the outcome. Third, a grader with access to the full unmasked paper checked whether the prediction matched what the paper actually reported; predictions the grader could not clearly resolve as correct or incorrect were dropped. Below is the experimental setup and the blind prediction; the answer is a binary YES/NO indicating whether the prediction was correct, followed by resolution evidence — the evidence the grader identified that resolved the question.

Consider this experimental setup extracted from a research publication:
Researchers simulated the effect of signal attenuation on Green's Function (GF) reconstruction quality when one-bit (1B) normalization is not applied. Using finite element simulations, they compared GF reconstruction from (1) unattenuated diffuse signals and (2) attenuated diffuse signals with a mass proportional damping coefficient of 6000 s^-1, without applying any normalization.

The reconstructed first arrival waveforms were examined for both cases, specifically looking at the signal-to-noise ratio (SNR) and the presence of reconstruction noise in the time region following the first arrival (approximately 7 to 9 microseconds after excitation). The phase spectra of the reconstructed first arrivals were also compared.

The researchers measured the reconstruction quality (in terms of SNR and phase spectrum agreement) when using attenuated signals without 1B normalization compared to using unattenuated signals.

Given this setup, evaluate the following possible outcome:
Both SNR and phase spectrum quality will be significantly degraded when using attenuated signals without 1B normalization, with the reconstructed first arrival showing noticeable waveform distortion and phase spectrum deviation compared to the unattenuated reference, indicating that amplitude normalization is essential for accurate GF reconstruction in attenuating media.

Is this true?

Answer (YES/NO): NO